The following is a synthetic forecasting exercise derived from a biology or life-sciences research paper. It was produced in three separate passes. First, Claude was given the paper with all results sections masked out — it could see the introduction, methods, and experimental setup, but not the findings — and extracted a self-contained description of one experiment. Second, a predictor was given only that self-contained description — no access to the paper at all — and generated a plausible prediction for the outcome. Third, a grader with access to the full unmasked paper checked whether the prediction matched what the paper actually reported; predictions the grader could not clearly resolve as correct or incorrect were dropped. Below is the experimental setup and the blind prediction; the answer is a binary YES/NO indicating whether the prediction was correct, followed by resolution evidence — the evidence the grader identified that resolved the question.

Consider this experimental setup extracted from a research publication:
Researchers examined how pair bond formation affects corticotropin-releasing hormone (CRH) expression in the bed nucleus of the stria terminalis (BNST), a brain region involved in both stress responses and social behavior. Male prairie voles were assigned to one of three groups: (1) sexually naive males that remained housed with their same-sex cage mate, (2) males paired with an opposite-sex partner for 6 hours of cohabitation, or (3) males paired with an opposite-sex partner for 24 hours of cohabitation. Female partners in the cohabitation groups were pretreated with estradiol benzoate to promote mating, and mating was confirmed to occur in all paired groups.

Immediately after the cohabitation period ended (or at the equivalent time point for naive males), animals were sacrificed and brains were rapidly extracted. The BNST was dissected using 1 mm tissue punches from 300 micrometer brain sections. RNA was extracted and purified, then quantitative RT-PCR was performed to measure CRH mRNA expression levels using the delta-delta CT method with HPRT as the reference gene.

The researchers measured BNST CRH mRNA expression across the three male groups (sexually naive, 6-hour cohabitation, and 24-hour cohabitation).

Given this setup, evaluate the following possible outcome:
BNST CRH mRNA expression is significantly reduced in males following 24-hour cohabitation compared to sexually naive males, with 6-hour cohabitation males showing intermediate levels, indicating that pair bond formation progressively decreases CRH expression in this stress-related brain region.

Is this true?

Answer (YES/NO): NO